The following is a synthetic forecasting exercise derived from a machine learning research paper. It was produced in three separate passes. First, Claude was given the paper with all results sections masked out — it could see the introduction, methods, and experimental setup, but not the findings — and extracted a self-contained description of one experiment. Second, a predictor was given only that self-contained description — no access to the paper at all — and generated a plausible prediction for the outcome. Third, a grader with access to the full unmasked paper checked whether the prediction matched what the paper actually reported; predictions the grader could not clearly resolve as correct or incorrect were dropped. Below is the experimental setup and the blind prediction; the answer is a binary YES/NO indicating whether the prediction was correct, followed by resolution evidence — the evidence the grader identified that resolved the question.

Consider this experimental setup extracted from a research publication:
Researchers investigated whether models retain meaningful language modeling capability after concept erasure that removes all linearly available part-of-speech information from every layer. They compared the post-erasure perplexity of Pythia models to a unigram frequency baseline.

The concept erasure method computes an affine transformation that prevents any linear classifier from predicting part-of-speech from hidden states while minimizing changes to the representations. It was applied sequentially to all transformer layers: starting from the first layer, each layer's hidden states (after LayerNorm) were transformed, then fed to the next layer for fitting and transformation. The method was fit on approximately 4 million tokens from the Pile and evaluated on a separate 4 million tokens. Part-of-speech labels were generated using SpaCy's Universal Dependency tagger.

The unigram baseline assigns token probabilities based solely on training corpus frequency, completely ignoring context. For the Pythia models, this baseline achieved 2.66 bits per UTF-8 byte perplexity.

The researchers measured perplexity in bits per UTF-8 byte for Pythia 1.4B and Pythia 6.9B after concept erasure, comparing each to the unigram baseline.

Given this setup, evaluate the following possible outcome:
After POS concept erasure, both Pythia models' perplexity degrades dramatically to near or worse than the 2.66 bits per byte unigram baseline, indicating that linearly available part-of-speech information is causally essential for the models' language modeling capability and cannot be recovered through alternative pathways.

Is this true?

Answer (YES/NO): NO